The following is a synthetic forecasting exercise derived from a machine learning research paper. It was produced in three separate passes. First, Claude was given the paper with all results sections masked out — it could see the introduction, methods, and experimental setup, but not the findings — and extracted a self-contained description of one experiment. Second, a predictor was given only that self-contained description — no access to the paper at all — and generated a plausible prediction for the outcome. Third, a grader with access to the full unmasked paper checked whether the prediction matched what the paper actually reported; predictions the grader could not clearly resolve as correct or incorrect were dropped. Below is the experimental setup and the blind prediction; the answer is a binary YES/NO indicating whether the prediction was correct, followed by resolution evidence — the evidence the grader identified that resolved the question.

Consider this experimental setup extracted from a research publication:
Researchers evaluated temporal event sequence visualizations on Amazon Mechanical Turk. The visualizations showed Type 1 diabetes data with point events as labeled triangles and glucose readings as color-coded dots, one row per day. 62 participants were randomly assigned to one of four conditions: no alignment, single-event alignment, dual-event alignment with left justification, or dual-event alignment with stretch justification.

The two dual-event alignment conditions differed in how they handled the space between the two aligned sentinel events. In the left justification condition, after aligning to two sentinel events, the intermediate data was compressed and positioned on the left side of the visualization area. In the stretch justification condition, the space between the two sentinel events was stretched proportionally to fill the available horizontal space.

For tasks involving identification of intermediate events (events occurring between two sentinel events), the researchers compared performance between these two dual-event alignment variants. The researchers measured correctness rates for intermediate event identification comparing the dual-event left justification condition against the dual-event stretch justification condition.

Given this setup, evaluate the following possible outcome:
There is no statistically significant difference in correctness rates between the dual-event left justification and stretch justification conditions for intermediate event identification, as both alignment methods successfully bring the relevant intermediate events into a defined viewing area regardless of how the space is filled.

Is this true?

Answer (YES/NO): YES